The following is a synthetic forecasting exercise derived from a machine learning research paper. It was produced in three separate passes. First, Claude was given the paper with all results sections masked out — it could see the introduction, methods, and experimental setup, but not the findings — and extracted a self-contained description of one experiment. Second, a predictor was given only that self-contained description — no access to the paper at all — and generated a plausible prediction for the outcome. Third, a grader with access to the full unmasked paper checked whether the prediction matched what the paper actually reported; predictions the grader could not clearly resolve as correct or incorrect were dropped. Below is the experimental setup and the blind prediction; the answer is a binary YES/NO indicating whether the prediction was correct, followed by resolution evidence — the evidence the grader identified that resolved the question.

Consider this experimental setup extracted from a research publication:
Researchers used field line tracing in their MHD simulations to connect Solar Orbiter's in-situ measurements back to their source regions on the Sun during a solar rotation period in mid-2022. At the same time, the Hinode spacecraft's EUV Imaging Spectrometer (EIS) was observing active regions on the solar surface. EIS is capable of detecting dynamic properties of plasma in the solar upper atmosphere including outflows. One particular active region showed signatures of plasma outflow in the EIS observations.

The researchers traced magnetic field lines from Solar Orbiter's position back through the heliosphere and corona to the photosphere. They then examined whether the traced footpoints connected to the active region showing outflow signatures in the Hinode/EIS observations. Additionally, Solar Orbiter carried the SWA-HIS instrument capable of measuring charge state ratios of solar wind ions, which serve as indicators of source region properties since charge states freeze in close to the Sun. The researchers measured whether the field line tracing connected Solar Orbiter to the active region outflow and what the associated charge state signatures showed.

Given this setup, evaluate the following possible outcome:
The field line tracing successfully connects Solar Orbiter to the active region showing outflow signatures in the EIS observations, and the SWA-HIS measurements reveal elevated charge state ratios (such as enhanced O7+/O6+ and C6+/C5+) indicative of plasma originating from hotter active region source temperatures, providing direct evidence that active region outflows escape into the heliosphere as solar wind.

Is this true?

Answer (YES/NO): NO